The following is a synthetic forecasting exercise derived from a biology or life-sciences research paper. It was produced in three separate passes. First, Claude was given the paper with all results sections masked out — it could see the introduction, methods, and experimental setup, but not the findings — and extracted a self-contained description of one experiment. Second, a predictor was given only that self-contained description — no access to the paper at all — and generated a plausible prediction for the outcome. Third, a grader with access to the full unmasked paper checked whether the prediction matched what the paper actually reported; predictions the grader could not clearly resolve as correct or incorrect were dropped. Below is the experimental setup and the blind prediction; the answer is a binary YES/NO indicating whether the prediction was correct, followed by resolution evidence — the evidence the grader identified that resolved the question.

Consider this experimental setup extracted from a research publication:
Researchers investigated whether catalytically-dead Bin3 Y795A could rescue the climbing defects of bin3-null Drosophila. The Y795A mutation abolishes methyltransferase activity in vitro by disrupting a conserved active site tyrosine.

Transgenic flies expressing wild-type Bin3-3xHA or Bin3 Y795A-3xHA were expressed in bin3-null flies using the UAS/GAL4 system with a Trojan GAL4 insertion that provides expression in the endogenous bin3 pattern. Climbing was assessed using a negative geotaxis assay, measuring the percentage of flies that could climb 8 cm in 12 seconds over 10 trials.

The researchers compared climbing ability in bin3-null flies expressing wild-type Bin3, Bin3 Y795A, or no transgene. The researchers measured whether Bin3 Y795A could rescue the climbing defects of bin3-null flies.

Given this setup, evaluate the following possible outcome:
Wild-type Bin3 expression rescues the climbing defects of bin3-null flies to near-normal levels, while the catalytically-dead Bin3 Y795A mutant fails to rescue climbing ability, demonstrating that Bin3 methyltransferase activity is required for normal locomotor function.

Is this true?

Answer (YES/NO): NO